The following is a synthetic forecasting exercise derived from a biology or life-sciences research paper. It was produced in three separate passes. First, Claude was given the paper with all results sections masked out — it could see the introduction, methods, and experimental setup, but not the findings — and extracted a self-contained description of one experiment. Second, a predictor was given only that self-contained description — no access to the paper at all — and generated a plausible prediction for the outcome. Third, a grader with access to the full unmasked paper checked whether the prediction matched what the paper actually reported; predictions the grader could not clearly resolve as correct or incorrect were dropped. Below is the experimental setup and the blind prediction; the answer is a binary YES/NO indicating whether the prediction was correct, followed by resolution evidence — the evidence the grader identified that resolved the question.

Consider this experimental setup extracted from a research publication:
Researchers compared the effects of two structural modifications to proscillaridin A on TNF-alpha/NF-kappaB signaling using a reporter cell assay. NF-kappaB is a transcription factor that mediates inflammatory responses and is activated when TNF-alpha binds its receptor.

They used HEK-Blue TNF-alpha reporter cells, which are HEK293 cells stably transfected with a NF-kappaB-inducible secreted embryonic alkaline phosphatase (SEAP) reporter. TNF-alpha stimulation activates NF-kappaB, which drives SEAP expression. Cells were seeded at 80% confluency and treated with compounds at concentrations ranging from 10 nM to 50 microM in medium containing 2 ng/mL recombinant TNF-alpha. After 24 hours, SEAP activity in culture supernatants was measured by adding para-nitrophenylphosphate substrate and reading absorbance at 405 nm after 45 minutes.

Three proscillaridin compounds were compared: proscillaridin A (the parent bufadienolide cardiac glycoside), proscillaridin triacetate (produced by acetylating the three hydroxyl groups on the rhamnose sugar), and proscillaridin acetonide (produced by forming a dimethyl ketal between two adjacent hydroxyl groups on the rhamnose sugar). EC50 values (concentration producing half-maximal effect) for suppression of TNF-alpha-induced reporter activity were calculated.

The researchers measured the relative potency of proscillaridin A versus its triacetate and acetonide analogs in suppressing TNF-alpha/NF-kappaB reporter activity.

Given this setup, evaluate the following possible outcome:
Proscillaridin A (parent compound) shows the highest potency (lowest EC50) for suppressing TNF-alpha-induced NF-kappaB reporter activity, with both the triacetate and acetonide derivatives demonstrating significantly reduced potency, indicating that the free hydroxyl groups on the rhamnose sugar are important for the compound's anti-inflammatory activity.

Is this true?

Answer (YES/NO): NO